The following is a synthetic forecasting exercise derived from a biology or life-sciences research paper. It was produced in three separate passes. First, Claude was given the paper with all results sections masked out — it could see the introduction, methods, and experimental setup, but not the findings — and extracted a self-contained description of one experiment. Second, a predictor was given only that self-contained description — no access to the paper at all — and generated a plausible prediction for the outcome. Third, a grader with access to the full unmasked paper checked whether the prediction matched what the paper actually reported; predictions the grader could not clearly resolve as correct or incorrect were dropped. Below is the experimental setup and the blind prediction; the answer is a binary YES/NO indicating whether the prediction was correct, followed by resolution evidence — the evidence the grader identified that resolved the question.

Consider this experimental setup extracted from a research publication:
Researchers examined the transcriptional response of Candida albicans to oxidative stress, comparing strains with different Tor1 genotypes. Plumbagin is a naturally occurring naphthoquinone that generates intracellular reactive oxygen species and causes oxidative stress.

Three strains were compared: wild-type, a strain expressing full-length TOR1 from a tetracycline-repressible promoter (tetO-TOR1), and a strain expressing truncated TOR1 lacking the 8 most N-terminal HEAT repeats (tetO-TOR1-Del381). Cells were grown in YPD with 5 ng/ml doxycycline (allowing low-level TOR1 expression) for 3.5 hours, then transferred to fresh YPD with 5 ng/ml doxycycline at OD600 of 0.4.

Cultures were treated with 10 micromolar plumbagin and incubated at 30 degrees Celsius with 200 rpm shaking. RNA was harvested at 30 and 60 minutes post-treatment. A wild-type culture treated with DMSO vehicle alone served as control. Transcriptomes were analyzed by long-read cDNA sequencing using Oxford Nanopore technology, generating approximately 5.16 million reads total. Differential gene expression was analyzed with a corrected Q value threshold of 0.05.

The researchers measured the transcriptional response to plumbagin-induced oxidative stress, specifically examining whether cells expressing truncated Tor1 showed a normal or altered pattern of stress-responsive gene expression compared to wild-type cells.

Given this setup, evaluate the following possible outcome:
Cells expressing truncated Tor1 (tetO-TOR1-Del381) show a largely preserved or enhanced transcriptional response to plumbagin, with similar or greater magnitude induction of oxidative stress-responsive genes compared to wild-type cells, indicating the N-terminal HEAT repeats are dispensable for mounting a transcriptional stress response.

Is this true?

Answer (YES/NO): NO